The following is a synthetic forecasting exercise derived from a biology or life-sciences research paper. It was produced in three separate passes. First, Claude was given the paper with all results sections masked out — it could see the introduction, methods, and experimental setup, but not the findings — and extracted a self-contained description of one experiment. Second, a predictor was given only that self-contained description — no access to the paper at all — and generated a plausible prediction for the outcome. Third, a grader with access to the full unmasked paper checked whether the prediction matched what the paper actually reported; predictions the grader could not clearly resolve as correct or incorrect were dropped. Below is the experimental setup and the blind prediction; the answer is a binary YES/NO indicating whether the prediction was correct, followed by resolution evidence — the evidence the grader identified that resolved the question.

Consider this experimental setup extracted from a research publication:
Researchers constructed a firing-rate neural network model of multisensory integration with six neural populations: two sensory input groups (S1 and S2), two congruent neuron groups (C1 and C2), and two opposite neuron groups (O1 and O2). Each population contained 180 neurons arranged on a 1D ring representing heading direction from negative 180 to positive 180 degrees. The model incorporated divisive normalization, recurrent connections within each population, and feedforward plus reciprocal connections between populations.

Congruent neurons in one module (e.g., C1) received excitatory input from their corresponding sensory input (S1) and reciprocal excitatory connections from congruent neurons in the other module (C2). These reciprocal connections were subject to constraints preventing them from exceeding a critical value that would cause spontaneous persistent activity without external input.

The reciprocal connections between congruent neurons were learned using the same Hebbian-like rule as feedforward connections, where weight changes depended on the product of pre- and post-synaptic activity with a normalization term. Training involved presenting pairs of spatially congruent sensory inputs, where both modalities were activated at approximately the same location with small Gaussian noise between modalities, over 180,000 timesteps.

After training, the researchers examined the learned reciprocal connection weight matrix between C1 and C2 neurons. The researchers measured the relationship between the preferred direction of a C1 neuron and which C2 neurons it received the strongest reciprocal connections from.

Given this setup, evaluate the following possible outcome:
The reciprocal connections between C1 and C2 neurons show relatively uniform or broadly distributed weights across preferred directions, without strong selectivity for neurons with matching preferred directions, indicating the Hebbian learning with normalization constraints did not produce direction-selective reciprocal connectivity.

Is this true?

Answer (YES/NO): NO